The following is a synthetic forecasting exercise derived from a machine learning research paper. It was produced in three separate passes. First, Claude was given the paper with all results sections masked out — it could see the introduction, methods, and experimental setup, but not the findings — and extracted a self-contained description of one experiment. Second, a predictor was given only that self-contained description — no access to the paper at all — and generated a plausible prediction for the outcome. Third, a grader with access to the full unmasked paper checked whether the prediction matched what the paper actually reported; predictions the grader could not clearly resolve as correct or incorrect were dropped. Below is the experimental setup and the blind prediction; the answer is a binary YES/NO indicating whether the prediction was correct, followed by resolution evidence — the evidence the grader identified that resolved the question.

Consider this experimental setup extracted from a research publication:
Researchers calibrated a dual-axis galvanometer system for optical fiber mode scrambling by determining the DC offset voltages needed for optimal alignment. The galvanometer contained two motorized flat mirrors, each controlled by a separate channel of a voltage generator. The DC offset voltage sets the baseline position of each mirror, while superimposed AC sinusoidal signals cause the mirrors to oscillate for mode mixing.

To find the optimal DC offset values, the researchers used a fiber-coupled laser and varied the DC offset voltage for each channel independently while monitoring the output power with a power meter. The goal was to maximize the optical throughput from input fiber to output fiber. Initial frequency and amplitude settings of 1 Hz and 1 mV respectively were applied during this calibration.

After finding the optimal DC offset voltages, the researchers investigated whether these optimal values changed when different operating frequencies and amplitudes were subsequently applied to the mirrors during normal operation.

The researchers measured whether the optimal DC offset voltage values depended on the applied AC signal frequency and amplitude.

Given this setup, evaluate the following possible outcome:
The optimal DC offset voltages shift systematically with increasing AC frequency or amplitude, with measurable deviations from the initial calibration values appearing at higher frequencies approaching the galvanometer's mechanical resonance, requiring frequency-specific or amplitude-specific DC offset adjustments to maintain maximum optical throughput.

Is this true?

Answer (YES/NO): NO